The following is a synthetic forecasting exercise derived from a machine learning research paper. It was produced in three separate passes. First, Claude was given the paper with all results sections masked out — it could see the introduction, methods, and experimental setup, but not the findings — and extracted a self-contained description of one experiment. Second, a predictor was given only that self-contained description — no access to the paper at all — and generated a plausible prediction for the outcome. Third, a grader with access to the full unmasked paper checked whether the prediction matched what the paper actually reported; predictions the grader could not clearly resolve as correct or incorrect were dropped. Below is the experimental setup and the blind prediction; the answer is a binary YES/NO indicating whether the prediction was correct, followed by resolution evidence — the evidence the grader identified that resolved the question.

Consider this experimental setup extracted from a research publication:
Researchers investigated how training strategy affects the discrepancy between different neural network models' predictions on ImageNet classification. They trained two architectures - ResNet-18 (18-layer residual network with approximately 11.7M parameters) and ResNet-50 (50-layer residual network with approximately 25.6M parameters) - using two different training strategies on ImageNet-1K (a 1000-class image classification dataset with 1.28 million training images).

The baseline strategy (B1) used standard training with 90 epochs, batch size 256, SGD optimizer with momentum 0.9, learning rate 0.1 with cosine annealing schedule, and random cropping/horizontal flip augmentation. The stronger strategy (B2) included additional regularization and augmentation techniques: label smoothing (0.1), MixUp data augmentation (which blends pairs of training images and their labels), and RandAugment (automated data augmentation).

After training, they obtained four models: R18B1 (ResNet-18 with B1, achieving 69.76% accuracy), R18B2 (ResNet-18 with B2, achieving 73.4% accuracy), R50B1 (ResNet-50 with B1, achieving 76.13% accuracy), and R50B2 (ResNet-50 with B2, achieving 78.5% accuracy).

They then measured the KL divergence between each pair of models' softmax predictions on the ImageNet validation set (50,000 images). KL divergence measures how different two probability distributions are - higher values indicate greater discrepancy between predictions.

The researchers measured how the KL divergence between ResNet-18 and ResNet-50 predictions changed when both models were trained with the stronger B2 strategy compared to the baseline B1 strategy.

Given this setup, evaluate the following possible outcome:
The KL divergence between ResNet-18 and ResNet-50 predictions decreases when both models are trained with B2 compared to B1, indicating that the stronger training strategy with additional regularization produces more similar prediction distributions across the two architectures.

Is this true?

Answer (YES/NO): NO